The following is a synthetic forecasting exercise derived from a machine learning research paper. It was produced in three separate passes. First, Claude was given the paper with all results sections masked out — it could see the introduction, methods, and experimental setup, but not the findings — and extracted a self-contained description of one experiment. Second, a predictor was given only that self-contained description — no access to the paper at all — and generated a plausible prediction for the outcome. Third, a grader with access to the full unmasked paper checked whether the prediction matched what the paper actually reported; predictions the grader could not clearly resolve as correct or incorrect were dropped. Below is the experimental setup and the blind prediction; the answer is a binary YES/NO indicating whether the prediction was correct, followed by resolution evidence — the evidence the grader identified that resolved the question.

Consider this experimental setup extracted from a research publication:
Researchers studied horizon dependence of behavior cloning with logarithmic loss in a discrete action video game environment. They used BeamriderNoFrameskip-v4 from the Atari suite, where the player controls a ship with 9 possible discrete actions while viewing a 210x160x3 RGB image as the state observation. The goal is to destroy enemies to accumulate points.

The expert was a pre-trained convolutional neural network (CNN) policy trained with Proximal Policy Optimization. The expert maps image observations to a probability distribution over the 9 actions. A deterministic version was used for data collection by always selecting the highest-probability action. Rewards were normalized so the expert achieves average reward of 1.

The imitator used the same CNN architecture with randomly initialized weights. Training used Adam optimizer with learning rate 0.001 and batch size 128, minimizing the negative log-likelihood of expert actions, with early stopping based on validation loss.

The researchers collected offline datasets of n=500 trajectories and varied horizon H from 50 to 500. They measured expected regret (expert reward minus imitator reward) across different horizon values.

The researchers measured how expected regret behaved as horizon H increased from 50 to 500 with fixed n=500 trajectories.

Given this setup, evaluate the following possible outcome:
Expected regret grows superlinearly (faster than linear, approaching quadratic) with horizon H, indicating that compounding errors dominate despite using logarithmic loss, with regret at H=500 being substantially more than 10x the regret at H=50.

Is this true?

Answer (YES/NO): NO